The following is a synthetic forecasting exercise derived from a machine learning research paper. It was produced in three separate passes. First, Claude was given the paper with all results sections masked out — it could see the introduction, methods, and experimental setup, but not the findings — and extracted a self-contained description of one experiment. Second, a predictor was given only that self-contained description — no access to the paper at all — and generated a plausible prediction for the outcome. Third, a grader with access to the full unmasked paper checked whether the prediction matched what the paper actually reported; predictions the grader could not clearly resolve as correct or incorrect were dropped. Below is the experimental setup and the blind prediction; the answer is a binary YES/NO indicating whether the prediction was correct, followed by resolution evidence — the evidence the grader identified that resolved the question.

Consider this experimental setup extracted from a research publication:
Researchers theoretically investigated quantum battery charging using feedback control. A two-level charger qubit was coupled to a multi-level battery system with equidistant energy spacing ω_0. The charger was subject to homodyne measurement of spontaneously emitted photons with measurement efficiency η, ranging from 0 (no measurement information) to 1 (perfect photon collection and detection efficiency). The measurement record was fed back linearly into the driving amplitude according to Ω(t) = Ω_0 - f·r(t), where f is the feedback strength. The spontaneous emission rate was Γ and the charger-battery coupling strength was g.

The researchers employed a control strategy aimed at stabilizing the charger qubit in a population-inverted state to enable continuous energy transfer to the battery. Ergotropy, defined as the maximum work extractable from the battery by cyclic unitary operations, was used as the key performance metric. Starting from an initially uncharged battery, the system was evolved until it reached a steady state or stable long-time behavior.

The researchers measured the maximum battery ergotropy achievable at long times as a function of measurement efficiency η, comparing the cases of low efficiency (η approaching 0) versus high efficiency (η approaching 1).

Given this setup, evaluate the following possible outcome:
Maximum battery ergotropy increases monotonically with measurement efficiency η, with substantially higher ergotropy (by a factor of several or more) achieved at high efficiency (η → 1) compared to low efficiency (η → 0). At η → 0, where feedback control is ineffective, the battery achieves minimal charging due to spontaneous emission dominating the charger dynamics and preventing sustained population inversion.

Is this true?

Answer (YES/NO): YES